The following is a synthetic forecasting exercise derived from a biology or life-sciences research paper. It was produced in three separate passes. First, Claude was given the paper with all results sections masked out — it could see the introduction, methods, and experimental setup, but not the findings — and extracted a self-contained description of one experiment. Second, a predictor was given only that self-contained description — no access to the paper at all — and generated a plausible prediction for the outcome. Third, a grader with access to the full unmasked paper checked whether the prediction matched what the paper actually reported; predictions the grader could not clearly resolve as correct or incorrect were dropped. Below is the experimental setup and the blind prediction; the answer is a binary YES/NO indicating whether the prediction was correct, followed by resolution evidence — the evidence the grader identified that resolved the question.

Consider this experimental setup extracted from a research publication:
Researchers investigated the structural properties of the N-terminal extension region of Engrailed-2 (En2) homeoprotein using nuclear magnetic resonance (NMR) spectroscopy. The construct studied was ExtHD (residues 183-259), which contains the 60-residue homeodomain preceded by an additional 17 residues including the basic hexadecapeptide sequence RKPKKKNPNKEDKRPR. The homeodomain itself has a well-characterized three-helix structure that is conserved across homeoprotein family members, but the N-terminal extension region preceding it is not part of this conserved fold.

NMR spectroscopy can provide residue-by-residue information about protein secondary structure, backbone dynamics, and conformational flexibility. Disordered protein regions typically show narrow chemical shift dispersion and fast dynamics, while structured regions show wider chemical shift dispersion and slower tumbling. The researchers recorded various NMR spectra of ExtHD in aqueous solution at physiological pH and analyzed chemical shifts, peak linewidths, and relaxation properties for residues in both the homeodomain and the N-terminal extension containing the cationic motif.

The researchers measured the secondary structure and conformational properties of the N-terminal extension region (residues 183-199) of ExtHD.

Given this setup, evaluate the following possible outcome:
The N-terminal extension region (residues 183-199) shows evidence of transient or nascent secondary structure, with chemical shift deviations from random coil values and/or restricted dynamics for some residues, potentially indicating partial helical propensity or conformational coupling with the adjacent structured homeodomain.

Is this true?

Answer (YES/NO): NO